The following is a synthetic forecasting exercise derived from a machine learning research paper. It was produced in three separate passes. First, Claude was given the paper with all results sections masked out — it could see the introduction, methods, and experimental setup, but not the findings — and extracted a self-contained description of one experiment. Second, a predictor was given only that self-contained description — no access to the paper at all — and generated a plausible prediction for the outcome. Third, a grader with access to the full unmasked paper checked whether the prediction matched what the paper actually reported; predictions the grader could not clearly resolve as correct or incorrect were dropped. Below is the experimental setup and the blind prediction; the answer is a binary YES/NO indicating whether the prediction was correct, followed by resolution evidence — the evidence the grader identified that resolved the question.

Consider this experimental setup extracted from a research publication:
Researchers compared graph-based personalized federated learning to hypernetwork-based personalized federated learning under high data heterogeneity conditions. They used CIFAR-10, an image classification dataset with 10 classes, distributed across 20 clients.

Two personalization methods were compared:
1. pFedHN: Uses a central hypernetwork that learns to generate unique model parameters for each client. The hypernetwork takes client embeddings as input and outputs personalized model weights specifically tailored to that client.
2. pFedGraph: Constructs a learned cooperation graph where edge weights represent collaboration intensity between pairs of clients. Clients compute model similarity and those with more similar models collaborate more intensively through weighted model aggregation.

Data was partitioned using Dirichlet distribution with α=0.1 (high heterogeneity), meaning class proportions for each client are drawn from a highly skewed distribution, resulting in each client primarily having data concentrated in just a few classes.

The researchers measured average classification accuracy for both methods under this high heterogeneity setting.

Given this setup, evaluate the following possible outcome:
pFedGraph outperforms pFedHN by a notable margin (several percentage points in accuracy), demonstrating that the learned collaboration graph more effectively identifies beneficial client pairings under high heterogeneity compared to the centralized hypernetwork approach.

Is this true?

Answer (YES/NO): NO